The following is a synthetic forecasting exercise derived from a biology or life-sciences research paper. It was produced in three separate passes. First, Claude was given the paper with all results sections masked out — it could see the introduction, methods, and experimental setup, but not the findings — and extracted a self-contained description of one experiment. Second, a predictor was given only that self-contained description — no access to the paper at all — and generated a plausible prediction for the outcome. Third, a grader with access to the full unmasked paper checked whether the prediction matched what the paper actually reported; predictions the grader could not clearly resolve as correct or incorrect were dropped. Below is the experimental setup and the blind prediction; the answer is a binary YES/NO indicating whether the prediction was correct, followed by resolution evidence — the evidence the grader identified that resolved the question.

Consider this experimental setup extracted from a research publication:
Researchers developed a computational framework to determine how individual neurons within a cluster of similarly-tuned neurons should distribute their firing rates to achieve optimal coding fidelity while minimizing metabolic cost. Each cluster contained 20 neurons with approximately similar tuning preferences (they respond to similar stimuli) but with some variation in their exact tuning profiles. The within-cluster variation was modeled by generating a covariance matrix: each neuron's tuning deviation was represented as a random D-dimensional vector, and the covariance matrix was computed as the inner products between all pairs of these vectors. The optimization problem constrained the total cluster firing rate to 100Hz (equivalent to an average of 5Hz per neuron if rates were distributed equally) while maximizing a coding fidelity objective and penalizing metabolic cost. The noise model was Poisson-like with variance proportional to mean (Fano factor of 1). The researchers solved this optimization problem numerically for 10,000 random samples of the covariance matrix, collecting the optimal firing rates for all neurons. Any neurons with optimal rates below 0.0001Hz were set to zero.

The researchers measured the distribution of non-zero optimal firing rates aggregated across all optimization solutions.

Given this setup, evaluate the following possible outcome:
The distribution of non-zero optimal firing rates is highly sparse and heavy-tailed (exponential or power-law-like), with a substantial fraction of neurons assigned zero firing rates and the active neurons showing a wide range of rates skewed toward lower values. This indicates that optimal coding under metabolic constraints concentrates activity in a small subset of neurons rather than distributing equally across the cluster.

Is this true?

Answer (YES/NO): NO